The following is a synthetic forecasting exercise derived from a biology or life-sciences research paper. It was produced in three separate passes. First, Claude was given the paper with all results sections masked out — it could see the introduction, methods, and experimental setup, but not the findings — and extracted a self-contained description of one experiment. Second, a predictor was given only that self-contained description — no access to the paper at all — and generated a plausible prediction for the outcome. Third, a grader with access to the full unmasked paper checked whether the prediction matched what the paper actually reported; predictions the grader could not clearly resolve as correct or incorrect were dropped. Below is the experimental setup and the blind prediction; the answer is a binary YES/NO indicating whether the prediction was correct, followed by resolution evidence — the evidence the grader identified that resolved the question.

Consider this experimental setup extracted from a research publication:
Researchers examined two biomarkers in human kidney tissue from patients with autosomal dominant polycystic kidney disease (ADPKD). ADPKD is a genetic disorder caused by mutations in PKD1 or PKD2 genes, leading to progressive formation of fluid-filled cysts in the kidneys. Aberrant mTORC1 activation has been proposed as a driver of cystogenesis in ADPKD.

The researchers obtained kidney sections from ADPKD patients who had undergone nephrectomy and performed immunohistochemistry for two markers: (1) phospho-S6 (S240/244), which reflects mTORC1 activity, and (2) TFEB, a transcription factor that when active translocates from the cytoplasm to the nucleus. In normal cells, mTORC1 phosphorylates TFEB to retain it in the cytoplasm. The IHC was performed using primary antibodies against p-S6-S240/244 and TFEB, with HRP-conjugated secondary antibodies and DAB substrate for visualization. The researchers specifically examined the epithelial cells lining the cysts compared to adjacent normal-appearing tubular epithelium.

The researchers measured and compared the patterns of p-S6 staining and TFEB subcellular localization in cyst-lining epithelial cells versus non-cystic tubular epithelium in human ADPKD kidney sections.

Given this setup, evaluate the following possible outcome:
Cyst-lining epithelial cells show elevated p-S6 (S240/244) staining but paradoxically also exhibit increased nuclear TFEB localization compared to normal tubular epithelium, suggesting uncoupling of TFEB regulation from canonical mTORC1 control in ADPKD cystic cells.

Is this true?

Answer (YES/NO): NO